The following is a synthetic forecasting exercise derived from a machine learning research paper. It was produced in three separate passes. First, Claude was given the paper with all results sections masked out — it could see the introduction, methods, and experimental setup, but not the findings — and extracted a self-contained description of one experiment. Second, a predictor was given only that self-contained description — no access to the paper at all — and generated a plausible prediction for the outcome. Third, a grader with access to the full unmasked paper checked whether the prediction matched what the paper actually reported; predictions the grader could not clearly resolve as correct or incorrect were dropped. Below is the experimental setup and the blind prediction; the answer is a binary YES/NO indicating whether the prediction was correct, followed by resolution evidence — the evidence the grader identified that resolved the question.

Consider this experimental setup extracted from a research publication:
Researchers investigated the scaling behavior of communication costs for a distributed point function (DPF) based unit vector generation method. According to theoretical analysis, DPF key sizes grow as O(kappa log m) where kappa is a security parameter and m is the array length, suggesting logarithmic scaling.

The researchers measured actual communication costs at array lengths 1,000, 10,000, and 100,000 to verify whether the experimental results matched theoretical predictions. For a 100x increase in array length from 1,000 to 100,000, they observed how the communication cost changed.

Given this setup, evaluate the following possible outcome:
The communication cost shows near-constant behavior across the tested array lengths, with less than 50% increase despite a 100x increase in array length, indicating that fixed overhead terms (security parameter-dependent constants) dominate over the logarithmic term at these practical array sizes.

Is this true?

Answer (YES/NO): NO